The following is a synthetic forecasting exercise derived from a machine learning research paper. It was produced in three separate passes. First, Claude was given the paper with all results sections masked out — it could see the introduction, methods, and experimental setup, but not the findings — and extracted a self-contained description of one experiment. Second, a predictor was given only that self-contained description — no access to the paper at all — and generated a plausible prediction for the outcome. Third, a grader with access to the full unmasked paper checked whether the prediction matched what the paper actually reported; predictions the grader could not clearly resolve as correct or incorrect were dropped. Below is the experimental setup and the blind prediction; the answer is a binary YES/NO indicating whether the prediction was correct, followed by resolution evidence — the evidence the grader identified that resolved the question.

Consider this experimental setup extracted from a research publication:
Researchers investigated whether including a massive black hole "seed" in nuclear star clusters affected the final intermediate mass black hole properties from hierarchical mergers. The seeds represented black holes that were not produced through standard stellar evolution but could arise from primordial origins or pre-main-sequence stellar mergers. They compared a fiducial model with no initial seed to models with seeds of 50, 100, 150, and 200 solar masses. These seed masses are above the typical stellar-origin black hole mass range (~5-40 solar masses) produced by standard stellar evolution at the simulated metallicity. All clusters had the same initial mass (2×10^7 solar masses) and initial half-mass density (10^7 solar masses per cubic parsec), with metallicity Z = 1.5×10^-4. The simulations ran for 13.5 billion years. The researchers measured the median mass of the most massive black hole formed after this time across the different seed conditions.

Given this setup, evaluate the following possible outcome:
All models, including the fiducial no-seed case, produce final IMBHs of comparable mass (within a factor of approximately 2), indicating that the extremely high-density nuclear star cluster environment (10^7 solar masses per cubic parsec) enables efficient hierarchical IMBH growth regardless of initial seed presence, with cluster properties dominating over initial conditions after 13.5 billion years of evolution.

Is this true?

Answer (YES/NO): YES